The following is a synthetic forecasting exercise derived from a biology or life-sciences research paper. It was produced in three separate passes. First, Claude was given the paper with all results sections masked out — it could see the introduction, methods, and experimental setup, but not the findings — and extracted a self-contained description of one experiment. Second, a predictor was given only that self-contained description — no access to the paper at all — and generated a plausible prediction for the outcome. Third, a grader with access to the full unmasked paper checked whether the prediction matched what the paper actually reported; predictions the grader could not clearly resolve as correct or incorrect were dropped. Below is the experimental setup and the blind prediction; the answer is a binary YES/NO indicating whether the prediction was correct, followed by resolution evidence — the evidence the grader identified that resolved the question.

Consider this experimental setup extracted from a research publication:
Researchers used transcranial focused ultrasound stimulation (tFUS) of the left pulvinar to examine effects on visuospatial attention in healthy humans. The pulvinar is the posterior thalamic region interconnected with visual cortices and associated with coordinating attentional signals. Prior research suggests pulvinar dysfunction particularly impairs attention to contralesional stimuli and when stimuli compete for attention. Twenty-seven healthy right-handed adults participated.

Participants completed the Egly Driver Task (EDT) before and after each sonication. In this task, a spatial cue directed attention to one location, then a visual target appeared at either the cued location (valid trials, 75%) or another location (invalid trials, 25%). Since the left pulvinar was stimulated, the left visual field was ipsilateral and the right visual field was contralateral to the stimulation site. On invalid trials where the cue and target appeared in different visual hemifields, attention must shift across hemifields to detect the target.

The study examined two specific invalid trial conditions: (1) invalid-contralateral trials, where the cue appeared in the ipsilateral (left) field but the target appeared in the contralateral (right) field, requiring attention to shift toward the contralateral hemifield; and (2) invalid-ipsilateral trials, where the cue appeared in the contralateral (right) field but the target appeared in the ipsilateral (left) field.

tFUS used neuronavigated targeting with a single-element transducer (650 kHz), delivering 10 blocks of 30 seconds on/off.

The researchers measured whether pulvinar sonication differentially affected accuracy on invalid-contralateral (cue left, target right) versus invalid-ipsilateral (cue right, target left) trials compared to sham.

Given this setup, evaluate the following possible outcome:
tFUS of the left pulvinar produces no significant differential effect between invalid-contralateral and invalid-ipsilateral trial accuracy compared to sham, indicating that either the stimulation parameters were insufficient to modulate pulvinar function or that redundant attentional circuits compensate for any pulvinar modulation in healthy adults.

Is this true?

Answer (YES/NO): NO